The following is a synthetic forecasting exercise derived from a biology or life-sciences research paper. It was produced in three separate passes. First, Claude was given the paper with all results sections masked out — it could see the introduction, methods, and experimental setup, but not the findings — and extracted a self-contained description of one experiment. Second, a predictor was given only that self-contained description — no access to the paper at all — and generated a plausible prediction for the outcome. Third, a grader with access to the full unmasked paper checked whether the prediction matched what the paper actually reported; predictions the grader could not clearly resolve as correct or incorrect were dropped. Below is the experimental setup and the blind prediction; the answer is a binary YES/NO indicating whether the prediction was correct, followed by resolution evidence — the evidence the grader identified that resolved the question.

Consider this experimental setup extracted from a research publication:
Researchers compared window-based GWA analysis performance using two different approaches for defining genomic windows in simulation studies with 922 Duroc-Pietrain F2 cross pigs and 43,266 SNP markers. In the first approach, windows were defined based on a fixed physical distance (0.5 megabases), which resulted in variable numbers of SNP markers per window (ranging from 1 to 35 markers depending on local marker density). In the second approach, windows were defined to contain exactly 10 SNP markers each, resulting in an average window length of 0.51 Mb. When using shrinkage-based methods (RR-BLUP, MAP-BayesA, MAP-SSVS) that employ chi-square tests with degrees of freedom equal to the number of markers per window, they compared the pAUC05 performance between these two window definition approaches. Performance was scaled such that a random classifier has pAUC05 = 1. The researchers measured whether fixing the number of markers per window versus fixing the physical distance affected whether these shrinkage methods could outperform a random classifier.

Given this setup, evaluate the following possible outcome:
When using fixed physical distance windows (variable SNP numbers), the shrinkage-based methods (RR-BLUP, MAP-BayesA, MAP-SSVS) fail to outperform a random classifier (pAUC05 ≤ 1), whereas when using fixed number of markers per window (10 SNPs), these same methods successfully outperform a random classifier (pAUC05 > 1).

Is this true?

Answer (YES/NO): YES